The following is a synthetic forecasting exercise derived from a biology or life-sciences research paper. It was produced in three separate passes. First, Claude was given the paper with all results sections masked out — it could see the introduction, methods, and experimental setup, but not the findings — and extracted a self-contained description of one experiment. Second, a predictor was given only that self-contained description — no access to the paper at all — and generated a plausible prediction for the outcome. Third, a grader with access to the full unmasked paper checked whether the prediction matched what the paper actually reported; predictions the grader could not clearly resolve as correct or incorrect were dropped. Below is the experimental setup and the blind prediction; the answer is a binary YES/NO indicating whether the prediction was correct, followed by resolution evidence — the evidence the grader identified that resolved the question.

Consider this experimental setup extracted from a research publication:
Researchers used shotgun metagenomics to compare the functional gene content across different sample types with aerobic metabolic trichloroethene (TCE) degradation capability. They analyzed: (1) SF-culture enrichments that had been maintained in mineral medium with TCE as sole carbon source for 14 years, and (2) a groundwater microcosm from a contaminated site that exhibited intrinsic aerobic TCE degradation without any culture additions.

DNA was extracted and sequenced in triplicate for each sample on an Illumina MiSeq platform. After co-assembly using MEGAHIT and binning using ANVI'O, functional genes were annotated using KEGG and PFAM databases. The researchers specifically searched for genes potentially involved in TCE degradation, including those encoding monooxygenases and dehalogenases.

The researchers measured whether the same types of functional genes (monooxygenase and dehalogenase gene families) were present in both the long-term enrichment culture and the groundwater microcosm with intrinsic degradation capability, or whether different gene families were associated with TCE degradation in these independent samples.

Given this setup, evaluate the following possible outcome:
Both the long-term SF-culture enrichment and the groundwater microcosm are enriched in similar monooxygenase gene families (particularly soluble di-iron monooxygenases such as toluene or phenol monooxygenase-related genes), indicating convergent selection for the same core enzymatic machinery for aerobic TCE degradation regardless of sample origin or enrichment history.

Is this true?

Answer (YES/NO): NO